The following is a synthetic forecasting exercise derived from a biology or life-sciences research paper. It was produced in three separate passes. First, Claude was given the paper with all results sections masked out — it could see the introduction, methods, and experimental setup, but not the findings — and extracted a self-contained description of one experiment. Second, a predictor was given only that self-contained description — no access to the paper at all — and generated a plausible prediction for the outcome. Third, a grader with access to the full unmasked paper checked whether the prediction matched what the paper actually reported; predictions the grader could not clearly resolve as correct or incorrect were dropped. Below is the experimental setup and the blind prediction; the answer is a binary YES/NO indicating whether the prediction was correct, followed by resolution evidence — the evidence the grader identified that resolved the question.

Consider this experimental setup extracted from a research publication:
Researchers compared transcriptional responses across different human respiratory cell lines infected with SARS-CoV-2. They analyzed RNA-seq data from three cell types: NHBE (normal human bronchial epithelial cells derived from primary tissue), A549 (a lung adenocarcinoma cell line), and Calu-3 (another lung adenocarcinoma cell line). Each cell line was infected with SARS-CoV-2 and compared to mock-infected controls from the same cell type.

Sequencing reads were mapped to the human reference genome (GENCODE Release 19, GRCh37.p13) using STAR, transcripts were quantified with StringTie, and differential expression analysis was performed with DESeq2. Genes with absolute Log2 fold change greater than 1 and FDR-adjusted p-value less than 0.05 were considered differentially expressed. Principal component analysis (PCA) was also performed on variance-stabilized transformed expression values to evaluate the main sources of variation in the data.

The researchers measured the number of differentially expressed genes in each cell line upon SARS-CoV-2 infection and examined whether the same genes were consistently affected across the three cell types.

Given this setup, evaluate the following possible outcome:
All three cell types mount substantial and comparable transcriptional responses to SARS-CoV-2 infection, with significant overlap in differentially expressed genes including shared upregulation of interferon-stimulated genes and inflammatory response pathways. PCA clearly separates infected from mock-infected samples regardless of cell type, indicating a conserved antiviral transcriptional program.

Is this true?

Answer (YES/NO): NO